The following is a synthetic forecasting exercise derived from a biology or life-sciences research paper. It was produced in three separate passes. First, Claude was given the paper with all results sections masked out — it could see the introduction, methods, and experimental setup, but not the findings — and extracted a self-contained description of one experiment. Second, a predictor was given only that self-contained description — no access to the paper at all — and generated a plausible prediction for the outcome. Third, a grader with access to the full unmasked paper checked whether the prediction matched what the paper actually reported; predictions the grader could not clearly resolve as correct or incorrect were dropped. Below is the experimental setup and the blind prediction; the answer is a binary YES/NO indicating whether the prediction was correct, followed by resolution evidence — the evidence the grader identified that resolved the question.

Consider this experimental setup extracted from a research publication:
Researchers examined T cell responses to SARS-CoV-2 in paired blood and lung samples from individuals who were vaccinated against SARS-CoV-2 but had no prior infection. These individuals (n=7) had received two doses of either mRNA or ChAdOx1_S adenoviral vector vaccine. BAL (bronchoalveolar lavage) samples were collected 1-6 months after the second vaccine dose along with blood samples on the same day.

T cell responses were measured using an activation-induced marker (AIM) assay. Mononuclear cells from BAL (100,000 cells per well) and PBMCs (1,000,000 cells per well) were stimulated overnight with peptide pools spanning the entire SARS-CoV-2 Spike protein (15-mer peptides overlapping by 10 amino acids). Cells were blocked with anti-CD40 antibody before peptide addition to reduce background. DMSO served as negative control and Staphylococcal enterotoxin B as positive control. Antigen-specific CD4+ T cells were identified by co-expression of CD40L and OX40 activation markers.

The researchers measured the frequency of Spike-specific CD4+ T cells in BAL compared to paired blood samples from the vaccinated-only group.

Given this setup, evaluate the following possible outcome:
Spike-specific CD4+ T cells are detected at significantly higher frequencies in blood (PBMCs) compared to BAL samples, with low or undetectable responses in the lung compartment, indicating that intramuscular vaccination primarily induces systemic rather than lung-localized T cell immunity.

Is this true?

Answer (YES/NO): NO